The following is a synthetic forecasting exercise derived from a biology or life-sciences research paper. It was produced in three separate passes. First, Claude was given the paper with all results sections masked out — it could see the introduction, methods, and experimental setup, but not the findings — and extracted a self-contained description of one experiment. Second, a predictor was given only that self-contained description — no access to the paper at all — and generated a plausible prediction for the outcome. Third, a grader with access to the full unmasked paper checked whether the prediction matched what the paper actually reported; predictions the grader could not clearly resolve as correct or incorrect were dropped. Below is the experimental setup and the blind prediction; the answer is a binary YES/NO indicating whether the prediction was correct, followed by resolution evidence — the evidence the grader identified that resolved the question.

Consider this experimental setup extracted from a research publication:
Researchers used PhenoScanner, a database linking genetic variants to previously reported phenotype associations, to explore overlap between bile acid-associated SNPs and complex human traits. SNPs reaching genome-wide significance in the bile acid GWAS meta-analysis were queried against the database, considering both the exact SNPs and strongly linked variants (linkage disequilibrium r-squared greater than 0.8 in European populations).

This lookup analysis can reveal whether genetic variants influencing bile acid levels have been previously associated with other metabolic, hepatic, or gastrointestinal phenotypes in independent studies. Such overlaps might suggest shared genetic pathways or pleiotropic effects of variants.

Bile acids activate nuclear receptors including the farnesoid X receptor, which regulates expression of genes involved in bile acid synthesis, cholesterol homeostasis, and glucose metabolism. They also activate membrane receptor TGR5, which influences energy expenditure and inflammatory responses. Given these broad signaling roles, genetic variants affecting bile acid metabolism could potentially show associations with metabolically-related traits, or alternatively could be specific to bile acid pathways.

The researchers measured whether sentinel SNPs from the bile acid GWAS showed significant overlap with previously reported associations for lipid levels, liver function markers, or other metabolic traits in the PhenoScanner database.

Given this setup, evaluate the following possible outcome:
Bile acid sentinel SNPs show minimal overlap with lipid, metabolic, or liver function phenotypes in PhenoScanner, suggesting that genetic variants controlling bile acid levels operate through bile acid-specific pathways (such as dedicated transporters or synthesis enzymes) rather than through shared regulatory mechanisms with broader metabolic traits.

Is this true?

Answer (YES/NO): NO